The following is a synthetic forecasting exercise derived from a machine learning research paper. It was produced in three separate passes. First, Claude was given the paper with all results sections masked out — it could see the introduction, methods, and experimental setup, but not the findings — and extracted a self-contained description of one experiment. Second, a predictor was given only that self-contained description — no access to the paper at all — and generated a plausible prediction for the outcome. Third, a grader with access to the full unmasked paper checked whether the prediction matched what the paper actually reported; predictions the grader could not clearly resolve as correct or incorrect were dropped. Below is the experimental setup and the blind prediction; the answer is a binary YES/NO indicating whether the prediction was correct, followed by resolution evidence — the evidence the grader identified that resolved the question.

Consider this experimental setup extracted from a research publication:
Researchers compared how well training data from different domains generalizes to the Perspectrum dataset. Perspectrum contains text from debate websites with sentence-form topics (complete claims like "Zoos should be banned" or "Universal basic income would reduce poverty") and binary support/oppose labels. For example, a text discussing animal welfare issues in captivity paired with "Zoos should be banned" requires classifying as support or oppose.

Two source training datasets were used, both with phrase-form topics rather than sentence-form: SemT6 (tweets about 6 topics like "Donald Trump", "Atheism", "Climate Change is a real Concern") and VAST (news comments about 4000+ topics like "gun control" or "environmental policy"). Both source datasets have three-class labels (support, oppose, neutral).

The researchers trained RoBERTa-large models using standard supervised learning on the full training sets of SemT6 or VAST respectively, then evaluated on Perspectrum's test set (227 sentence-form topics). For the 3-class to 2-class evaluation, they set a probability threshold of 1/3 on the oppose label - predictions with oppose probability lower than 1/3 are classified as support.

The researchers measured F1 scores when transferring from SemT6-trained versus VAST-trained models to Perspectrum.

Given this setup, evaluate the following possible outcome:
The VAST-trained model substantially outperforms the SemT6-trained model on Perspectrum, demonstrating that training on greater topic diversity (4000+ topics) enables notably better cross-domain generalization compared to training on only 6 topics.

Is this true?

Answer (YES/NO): NO